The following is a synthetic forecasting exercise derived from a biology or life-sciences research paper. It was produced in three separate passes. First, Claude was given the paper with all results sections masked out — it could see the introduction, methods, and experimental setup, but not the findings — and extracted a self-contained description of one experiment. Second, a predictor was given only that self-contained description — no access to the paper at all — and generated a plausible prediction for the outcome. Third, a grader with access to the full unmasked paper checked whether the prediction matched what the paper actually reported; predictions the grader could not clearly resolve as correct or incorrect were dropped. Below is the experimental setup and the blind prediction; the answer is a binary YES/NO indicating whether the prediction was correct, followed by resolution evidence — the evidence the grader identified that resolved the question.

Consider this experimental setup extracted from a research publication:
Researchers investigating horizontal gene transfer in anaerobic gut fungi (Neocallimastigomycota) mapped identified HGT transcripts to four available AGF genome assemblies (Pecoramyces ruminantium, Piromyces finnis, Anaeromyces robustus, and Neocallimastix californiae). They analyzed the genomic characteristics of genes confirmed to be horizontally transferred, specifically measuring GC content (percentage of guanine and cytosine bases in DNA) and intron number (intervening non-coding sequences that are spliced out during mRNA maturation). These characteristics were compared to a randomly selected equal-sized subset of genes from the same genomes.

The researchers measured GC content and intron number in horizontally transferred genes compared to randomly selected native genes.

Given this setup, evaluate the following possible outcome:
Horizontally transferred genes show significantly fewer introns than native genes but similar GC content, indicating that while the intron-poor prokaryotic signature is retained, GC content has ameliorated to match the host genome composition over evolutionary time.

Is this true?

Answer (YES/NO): NO